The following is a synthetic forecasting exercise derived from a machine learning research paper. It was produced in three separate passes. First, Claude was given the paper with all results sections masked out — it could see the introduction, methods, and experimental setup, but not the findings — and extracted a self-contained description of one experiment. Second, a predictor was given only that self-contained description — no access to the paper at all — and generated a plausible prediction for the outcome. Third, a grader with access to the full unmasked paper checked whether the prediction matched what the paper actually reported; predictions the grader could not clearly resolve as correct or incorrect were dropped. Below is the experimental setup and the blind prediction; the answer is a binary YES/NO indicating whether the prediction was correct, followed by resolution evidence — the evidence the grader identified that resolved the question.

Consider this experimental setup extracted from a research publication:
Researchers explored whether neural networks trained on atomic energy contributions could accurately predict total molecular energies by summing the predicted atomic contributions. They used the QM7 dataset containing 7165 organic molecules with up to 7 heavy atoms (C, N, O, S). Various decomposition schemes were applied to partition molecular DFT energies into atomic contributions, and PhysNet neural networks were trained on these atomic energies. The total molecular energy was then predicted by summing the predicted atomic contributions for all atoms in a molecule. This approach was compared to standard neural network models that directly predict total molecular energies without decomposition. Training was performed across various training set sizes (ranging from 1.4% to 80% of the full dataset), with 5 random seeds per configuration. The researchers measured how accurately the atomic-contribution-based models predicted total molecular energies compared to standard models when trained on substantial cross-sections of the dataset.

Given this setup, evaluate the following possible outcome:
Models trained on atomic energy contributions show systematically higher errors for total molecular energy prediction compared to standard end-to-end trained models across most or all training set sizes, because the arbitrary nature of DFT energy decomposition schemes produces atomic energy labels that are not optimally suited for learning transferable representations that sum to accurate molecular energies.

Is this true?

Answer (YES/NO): NO